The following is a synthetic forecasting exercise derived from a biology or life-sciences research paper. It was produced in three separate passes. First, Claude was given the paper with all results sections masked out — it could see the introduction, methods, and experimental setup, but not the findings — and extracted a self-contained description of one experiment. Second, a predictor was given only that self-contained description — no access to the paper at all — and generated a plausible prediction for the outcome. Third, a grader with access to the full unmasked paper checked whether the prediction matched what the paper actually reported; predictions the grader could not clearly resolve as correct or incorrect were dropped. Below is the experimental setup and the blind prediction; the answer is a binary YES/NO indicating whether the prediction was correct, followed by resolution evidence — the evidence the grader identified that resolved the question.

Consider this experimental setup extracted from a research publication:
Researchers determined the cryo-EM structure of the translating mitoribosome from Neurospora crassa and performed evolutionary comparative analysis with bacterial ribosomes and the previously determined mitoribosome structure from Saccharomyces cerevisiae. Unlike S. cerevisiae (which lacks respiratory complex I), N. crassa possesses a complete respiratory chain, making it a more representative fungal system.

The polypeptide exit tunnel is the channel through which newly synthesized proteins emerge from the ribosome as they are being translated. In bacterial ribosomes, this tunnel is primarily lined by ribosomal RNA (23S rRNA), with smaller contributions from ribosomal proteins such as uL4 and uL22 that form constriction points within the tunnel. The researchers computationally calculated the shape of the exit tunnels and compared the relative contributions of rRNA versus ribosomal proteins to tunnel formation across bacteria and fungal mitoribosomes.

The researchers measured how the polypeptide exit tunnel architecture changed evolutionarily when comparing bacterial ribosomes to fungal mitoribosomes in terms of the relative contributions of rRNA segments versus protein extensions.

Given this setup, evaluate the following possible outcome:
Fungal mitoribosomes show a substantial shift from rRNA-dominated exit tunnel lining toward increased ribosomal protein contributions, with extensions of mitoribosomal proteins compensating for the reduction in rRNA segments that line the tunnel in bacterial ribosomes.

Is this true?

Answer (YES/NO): YES